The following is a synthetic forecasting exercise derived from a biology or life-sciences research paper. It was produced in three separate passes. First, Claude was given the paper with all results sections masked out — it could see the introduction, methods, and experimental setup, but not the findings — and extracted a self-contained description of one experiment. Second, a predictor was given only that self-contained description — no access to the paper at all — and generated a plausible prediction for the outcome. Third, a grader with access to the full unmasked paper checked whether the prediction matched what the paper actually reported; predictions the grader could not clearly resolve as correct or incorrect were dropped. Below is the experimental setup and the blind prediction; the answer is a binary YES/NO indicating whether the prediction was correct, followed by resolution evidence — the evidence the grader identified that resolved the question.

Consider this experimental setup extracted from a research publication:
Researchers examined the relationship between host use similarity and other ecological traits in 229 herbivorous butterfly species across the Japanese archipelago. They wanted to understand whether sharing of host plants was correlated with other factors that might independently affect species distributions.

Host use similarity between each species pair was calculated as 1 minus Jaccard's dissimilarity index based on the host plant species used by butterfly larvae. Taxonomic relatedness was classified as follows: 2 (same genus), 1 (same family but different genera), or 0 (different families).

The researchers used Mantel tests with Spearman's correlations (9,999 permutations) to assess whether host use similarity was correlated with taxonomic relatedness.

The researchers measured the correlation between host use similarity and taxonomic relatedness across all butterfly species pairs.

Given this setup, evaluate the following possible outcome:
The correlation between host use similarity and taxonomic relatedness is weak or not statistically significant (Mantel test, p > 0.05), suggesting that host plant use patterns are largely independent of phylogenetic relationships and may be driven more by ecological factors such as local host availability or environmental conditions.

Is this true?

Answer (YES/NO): NO